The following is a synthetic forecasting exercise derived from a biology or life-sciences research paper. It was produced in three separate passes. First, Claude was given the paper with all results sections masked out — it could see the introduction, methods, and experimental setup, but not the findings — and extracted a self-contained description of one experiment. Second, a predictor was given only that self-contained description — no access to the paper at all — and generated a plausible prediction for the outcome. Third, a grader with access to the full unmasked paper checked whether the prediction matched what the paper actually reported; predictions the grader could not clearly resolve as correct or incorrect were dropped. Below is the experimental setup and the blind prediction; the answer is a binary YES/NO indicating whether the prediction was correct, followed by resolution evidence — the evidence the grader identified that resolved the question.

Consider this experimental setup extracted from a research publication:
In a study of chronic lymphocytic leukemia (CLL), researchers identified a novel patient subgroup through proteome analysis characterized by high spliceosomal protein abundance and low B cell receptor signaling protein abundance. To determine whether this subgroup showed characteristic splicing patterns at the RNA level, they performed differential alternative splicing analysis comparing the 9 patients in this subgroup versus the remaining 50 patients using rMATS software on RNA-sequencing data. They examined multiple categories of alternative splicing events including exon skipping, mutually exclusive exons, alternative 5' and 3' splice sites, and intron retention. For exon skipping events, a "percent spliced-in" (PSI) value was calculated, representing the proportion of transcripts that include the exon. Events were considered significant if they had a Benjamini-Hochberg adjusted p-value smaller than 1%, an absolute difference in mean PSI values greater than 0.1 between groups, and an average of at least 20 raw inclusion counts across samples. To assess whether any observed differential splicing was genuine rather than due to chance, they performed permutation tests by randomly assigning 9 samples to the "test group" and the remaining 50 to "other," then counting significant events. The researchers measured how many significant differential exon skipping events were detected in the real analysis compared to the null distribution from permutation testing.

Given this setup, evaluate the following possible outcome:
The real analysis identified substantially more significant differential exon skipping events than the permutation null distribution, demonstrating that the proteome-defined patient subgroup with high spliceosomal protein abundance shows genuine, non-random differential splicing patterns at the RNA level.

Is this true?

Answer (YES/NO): YES